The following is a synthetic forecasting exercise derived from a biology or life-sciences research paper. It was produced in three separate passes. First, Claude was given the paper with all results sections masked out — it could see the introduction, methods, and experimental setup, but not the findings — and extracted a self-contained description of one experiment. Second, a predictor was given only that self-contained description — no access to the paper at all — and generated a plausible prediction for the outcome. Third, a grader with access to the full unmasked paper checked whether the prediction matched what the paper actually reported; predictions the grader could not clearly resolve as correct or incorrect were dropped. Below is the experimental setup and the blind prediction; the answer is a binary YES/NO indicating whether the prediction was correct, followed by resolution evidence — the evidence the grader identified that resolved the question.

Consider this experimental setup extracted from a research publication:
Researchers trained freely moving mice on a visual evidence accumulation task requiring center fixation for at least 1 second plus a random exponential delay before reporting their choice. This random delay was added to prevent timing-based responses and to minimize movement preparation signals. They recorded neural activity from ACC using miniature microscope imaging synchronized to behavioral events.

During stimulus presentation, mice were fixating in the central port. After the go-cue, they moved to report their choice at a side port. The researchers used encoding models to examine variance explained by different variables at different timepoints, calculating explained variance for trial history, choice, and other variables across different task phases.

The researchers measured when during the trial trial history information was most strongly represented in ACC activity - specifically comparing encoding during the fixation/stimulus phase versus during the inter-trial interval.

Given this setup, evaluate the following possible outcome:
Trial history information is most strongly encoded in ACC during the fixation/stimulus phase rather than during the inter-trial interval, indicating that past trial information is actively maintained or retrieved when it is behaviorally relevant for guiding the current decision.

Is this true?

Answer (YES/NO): NO